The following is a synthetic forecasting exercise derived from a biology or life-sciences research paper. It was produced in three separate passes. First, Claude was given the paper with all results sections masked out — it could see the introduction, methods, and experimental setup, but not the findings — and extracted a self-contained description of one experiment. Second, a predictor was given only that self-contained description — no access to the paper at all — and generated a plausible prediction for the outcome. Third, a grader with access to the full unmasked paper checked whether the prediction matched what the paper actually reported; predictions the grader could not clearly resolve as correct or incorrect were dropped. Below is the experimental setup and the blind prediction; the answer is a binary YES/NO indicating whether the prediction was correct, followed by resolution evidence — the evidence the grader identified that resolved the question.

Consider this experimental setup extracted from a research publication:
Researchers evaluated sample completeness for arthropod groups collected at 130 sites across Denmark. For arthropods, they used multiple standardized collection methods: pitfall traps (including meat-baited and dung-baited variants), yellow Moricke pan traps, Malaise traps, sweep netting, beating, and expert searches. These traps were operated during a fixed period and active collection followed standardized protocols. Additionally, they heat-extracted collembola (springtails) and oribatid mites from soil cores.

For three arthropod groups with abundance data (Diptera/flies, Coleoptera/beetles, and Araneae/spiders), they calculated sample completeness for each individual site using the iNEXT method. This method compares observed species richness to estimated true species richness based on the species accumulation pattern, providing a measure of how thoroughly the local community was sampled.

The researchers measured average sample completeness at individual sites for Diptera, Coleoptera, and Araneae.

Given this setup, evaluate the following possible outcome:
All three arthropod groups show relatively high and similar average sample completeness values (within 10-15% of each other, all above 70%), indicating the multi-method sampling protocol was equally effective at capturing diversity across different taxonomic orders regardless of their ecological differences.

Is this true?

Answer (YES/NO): YES